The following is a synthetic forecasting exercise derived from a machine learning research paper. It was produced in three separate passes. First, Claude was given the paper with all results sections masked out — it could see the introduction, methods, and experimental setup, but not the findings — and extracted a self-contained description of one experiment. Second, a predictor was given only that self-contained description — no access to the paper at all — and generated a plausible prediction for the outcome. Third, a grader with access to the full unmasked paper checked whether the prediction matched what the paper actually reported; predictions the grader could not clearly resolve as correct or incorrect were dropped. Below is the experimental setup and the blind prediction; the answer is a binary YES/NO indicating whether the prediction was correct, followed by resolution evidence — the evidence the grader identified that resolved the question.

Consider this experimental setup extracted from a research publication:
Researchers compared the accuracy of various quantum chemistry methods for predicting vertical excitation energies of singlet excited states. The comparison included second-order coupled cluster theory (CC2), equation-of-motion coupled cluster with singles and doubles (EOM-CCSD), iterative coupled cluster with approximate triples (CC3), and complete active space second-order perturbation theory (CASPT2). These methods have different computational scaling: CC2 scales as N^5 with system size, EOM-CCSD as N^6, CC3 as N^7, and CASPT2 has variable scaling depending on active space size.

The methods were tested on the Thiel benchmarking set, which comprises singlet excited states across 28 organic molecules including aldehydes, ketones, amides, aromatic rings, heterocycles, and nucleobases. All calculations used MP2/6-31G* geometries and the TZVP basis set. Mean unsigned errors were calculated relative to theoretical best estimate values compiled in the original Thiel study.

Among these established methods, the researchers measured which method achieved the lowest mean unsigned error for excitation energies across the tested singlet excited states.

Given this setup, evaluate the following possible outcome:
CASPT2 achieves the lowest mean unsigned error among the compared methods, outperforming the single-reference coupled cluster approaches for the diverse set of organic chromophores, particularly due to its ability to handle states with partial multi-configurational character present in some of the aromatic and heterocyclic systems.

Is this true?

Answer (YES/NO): YES